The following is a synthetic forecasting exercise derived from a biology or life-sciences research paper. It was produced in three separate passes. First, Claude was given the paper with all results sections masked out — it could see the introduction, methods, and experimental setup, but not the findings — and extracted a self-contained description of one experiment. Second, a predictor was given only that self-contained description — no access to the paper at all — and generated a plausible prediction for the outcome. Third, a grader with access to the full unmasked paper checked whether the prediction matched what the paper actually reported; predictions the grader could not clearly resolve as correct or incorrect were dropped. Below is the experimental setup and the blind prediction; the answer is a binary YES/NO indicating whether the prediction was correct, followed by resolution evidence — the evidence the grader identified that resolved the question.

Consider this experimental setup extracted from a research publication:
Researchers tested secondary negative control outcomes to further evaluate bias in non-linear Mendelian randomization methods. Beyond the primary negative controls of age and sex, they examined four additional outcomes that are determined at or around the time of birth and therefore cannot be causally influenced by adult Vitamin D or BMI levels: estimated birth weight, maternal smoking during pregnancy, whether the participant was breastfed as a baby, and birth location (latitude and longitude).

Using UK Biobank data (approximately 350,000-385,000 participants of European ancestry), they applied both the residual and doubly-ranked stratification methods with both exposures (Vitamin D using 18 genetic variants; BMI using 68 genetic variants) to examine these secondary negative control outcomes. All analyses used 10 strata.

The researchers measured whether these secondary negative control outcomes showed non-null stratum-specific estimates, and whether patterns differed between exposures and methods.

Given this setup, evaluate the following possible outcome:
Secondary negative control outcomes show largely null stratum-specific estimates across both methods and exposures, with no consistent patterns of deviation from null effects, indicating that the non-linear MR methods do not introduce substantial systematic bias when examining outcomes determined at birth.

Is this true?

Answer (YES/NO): NO